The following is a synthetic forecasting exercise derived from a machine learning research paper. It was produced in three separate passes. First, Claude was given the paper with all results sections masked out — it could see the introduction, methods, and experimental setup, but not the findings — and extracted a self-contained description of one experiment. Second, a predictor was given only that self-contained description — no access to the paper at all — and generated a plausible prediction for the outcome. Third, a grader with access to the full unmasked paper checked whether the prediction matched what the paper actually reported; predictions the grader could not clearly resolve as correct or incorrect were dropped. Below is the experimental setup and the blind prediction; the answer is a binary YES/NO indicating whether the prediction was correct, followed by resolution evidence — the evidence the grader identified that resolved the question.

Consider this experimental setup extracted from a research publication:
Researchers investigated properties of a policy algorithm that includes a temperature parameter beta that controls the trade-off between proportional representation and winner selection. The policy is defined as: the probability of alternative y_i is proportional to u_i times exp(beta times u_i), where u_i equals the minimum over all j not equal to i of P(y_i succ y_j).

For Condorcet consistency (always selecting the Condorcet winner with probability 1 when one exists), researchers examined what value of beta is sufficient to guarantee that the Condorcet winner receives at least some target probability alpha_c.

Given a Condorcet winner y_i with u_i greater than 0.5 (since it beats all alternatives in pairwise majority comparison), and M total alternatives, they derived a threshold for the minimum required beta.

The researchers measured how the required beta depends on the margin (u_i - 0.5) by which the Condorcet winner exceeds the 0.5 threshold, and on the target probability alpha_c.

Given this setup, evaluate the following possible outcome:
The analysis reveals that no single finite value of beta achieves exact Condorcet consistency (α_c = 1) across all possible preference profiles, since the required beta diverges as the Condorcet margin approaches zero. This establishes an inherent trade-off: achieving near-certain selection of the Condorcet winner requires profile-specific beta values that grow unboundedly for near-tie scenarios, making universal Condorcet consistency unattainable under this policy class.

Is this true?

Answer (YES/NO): YES